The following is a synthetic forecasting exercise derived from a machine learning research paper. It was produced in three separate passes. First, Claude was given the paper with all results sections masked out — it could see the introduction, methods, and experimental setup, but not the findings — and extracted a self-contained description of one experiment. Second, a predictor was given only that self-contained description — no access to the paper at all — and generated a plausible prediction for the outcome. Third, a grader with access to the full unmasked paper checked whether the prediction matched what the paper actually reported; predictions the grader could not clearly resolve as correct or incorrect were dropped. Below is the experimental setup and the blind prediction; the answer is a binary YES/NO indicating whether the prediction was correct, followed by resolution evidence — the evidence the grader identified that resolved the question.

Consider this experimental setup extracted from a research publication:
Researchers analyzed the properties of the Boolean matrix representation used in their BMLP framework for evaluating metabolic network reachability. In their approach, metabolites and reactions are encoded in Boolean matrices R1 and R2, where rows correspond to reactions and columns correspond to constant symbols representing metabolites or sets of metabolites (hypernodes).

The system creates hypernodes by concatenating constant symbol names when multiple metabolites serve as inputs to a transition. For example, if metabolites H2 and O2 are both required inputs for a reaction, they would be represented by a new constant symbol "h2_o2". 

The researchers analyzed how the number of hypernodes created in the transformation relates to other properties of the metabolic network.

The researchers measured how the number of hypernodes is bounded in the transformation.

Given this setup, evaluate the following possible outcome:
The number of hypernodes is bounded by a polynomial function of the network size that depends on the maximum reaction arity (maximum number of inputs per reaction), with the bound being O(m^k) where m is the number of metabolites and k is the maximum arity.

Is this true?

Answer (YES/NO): NO